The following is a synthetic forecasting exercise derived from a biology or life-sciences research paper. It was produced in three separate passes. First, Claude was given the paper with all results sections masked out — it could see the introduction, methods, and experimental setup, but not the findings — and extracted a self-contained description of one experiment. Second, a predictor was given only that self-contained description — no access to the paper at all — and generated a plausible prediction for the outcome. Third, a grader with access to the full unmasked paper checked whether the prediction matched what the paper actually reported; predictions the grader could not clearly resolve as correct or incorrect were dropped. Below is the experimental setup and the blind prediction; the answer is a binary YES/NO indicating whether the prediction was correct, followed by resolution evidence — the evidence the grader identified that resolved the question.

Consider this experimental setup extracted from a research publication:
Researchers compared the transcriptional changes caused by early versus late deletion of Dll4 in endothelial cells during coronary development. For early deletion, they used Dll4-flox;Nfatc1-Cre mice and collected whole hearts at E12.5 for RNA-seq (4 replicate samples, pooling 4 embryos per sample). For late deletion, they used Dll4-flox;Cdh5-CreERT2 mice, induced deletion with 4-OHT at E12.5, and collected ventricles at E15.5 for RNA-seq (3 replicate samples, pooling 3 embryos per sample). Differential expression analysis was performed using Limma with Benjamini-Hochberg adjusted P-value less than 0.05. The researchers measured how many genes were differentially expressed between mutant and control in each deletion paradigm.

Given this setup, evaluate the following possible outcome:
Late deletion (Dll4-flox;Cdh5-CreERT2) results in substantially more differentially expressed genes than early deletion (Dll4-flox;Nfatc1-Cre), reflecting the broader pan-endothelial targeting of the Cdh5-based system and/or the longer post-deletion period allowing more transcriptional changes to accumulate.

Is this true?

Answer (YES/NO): NO